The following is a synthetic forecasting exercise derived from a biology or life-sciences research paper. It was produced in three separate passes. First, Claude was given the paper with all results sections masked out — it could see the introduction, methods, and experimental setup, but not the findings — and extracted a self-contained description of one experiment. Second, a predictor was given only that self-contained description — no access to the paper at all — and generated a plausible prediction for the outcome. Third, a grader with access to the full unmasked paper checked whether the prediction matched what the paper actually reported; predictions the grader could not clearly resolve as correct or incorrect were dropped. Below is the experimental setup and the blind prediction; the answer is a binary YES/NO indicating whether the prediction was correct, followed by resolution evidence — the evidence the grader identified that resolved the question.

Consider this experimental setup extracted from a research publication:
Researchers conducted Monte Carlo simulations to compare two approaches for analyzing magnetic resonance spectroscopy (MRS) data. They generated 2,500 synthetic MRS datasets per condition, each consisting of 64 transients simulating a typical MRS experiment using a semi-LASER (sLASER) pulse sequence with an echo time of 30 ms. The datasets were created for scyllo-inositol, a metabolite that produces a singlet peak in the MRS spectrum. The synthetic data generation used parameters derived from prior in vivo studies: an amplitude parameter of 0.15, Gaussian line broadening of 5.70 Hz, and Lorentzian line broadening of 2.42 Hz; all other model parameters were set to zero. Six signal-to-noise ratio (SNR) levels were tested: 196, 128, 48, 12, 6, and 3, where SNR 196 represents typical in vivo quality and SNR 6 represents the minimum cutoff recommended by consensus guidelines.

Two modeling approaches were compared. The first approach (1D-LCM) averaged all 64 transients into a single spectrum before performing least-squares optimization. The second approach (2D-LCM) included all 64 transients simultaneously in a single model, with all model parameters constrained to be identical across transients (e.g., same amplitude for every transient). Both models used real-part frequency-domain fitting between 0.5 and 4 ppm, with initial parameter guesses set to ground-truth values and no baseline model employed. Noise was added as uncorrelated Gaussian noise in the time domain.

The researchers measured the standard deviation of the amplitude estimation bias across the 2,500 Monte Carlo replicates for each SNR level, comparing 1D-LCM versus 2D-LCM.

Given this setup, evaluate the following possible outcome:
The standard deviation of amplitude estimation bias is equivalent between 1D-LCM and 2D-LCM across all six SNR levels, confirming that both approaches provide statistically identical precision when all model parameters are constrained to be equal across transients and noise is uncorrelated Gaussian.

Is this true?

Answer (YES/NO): YES